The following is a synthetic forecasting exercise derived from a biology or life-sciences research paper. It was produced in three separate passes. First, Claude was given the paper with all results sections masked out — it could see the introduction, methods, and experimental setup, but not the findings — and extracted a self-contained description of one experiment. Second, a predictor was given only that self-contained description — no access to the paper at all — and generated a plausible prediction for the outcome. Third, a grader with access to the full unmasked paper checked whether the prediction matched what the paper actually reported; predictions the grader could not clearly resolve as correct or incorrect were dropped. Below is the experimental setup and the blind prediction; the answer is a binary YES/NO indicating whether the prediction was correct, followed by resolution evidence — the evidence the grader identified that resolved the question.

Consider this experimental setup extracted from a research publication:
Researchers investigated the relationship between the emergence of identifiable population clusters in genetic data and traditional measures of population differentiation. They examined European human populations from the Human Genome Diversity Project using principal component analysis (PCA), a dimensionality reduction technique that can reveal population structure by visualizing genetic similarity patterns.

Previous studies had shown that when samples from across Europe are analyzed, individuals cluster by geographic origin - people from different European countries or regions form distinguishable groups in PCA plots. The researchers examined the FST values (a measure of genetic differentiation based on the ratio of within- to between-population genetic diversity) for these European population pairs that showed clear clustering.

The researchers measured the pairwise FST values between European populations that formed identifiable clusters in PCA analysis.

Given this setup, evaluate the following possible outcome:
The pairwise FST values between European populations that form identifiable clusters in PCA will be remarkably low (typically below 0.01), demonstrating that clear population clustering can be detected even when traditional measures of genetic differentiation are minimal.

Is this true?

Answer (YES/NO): YES